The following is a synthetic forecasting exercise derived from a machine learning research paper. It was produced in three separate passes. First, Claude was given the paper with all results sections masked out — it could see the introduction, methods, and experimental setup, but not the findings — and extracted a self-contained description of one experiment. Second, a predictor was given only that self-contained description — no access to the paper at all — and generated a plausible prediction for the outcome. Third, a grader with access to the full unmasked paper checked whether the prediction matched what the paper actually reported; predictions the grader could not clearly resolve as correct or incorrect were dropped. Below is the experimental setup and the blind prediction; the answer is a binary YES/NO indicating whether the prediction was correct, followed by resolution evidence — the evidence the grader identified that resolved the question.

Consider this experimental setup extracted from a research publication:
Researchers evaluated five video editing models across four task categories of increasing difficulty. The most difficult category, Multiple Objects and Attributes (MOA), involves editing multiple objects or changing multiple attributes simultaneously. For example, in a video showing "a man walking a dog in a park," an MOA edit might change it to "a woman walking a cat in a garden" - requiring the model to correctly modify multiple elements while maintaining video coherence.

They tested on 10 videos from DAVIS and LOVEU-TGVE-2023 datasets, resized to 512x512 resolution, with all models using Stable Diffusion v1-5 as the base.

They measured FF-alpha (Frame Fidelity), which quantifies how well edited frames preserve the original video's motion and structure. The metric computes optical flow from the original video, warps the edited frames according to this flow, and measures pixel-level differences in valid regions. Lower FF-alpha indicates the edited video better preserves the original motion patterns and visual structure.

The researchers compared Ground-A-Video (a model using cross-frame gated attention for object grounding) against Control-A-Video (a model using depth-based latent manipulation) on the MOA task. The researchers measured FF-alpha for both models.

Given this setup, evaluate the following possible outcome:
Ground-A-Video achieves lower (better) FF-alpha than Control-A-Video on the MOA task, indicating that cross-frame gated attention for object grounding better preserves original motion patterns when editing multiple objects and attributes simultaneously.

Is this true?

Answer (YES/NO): YES